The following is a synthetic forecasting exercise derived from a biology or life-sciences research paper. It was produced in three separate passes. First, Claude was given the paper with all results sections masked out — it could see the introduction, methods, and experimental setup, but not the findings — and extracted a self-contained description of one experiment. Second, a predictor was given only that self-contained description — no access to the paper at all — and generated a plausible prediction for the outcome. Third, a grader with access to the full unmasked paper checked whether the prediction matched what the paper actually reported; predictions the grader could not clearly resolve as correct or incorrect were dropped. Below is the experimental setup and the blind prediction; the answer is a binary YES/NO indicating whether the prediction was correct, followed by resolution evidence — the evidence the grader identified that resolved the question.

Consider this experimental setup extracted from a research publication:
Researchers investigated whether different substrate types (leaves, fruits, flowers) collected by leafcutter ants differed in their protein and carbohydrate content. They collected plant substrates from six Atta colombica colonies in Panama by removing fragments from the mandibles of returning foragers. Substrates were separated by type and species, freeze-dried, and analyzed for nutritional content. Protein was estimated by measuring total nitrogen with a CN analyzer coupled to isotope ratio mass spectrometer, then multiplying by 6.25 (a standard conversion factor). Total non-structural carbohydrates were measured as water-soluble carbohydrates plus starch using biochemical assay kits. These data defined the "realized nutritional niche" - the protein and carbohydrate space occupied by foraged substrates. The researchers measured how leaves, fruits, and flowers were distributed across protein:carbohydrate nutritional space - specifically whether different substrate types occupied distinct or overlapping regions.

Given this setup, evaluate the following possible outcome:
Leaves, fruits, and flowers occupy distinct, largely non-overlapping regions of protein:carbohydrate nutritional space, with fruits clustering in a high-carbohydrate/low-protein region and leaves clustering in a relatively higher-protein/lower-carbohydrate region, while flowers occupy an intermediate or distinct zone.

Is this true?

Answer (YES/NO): YES